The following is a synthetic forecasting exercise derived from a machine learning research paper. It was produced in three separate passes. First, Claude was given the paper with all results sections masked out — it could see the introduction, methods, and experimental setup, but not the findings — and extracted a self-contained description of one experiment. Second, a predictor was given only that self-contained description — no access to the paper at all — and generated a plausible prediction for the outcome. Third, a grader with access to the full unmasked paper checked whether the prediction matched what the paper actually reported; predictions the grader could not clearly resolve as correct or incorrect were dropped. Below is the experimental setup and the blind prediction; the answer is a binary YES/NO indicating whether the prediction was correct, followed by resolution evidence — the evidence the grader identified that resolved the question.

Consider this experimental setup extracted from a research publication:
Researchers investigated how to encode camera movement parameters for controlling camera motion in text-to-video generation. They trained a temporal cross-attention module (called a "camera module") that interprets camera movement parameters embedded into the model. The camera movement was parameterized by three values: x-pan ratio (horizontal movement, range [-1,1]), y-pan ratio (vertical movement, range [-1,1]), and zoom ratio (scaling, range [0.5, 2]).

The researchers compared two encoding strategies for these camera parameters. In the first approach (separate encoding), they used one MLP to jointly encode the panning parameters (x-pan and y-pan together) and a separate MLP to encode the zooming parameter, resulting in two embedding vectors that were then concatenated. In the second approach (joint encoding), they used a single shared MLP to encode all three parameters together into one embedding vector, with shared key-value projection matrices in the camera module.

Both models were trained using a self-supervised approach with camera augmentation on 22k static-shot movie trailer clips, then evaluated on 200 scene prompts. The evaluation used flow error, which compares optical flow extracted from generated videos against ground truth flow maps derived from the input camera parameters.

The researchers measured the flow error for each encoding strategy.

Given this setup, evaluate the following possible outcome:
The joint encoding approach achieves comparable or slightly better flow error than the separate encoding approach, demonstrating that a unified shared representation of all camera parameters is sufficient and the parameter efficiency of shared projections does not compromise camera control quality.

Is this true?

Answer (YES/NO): NO